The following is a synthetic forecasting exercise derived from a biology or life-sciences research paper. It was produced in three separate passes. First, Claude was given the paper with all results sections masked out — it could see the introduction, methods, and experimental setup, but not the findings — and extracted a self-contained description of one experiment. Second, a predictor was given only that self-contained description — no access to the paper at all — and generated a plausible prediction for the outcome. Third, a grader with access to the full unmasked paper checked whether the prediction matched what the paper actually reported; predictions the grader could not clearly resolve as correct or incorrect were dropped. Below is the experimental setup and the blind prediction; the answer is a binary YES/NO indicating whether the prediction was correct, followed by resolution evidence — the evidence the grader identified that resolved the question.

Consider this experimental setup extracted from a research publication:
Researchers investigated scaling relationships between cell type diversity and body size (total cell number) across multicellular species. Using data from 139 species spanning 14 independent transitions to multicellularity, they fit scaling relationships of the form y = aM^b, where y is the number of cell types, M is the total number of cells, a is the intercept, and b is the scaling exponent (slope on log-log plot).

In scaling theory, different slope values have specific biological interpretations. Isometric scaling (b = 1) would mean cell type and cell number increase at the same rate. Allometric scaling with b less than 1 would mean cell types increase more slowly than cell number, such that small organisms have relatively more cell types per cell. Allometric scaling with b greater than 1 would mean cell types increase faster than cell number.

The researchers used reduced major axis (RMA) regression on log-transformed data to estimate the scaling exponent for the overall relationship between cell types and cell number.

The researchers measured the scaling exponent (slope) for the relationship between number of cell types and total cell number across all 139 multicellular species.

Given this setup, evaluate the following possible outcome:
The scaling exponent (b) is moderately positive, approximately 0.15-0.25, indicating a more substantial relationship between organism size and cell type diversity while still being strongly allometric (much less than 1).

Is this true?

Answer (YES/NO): NO